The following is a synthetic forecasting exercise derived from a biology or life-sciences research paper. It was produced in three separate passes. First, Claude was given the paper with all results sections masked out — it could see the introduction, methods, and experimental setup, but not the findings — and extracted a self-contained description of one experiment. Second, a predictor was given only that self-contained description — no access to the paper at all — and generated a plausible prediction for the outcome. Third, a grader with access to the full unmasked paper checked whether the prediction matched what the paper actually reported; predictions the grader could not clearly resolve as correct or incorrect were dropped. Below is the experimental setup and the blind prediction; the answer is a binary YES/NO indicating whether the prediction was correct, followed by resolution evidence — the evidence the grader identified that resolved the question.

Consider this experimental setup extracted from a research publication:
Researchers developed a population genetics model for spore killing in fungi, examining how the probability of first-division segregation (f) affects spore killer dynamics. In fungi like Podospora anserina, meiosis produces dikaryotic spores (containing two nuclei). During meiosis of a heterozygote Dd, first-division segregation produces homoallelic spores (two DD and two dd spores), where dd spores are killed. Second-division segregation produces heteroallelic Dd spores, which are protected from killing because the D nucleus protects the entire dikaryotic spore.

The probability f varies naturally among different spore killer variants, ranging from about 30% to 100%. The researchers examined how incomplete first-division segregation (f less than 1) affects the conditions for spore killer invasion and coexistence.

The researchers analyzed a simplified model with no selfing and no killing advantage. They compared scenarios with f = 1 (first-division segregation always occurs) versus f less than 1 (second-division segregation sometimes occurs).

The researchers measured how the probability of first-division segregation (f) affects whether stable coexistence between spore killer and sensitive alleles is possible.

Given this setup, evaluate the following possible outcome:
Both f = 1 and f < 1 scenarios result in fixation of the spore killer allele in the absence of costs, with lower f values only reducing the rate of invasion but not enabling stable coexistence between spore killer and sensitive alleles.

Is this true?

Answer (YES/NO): NO